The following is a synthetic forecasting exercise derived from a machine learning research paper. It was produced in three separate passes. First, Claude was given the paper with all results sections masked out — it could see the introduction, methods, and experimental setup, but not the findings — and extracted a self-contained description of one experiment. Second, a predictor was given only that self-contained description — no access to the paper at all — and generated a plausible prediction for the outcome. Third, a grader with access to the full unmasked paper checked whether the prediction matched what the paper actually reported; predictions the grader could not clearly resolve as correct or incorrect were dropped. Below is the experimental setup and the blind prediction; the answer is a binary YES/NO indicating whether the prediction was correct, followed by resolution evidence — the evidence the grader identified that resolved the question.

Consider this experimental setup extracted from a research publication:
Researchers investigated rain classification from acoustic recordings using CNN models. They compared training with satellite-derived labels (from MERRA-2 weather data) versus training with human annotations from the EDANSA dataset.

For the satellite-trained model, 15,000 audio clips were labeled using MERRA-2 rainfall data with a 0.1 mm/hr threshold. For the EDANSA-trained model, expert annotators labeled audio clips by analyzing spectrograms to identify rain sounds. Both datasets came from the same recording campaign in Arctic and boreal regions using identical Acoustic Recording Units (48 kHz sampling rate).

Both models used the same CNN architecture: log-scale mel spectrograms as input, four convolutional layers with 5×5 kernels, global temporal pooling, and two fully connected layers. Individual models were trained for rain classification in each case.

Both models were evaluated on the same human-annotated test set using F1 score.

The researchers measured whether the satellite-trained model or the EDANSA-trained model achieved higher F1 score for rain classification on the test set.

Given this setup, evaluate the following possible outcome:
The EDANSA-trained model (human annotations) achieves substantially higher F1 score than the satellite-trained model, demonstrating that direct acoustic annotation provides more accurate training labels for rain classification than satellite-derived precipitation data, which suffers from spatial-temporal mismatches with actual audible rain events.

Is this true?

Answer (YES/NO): YES